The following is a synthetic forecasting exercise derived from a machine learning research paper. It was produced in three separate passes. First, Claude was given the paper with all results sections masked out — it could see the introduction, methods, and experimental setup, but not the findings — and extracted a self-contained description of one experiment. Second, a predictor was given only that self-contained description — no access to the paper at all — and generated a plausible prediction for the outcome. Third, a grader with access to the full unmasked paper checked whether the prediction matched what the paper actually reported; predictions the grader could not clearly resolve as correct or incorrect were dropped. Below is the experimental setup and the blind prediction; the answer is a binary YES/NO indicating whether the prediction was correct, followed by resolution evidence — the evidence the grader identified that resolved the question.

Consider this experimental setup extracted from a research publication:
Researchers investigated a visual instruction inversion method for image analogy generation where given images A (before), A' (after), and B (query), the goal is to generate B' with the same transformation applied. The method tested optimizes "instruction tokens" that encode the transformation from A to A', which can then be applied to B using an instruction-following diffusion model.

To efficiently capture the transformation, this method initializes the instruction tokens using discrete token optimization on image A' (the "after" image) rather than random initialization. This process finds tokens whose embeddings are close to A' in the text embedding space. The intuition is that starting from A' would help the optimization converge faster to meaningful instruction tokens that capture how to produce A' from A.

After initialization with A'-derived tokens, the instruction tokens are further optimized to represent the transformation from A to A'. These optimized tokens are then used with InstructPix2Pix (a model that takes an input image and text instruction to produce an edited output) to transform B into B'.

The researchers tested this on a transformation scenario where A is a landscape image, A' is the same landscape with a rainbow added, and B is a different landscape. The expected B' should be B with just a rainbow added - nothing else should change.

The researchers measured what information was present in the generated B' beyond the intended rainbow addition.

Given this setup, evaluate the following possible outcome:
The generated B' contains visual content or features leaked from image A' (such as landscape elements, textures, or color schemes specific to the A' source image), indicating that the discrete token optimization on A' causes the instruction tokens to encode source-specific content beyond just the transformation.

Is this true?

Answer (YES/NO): YES